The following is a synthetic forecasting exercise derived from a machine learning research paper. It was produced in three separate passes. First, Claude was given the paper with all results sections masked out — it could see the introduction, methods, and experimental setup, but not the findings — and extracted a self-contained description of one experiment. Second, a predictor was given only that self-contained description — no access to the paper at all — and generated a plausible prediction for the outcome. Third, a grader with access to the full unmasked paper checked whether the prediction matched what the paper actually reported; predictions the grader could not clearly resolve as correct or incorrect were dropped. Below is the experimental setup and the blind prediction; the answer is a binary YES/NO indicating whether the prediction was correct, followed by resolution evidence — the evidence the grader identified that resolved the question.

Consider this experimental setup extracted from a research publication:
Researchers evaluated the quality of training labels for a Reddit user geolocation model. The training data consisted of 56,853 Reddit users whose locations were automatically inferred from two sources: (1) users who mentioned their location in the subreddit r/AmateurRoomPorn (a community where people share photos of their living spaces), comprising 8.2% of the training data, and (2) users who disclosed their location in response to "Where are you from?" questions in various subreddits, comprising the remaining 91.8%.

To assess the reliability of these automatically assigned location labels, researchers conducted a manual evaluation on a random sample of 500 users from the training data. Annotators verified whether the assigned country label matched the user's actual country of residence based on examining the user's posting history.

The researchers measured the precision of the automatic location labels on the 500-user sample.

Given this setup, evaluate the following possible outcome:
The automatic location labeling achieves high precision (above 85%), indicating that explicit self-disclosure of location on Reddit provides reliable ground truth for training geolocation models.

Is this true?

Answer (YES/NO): YES